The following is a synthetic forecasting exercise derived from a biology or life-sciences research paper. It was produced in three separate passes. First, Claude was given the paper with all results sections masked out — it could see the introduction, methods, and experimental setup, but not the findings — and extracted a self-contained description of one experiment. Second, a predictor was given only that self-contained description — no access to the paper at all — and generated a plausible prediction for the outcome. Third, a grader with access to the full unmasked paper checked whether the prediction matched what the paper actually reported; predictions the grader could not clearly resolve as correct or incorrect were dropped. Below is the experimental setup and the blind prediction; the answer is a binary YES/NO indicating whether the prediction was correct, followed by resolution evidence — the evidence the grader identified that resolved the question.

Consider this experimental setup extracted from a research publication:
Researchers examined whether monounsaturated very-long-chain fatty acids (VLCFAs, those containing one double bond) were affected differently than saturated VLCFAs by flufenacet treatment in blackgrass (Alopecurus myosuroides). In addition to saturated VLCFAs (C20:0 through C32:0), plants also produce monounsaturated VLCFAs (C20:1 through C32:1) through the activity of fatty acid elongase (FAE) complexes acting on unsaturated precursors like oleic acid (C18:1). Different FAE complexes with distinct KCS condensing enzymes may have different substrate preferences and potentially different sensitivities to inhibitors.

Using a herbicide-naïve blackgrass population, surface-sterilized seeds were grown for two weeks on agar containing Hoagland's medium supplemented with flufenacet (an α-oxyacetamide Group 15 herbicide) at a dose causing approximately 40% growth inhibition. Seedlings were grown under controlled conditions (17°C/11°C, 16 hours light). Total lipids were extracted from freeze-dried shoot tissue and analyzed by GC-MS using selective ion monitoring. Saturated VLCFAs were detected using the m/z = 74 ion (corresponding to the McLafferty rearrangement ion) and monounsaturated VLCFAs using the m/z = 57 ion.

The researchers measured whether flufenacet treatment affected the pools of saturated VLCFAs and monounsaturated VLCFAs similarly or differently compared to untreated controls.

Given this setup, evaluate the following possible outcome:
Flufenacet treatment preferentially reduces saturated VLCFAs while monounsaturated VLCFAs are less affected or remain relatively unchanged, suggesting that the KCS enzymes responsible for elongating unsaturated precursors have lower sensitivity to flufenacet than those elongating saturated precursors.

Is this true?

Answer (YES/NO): NO